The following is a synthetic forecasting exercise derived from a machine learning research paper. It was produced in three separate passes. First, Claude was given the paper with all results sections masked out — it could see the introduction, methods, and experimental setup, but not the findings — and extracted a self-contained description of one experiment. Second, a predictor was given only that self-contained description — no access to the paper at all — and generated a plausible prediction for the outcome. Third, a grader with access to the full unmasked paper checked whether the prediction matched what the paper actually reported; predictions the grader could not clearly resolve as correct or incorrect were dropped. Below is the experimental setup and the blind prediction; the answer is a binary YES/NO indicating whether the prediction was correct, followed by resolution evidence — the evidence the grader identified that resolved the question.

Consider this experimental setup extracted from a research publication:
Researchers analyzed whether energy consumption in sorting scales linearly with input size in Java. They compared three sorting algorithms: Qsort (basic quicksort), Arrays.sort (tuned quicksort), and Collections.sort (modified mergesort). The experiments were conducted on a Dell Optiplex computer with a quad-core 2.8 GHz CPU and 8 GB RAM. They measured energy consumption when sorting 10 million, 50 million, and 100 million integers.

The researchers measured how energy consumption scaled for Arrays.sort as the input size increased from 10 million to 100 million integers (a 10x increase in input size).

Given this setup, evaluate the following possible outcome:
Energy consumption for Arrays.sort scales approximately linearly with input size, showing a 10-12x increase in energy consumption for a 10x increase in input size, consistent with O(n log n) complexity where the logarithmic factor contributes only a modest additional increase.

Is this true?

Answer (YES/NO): NO